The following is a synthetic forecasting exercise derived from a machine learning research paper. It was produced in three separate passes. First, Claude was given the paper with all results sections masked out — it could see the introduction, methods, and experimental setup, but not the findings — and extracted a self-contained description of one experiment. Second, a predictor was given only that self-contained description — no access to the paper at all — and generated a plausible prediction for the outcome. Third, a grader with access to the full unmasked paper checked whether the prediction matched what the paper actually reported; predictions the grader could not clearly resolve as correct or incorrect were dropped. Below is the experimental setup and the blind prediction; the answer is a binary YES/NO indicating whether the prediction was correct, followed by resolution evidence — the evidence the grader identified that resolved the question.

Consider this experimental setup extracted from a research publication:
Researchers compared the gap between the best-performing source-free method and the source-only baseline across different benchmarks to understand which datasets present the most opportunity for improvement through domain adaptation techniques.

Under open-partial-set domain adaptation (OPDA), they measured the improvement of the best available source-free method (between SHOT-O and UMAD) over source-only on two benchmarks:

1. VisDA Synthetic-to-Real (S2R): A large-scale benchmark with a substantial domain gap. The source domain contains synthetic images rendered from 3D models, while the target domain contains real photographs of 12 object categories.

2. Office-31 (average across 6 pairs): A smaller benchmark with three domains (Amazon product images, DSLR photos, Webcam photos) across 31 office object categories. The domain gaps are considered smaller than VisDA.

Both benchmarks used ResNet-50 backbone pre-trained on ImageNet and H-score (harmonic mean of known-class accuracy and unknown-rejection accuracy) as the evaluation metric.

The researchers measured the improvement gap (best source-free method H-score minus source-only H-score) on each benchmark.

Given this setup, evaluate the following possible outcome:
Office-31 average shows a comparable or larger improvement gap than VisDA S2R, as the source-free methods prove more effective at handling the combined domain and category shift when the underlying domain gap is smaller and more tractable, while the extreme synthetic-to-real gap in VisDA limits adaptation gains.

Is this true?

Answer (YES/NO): NO